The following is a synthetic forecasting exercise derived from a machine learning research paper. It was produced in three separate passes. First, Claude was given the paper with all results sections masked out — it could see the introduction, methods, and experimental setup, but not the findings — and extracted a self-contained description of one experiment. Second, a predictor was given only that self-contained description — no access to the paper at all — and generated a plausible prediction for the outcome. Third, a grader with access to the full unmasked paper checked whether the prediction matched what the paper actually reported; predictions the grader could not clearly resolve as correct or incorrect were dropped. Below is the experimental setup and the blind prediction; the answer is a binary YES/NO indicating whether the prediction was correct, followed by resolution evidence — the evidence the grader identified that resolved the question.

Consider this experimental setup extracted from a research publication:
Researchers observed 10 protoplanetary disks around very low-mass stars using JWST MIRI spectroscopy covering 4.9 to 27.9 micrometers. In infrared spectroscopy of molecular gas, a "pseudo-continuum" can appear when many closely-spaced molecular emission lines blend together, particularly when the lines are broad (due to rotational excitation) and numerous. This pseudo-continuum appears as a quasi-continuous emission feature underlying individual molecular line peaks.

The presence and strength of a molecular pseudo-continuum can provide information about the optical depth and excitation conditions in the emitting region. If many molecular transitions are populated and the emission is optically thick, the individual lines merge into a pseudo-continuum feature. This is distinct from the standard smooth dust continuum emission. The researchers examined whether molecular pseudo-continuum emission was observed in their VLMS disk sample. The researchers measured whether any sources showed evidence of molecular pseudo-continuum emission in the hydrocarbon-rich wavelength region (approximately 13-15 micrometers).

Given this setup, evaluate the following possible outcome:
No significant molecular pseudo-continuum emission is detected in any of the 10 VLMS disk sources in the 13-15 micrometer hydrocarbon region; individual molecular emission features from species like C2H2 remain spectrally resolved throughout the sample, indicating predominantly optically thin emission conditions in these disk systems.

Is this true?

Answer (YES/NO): NO